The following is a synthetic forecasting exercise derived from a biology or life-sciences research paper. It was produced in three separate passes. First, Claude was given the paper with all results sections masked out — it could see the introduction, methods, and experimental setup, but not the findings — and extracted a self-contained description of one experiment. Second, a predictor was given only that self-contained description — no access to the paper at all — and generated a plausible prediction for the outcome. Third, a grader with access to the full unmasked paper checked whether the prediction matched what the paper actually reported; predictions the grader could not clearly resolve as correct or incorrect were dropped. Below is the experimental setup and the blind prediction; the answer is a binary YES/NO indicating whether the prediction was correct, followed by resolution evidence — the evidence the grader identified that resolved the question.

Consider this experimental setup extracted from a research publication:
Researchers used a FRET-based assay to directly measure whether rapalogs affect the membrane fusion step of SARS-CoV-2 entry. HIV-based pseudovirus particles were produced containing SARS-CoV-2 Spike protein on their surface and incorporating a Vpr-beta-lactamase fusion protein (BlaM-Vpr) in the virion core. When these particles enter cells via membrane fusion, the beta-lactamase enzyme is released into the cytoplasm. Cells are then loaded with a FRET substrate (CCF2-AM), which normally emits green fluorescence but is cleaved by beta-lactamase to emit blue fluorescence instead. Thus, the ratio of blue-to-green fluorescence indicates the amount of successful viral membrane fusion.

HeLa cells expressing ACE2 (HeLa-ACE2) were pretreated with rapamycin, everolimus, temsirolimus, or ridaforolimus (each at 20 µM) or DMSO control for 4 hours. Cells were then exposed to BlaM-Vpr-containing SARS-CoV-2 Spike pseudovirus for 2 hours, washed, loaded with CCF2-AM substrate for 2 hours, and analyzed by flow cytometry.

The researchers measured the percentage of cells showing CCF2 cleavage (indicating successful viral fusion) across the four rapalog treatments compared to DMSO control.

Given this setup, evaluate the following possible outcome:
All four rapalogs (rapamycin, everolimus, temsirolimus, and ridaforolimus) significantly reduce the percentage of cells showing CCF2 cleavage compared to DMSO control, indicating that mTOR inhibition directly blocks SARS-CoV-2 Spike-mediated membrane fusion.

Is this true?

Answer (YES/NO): NO